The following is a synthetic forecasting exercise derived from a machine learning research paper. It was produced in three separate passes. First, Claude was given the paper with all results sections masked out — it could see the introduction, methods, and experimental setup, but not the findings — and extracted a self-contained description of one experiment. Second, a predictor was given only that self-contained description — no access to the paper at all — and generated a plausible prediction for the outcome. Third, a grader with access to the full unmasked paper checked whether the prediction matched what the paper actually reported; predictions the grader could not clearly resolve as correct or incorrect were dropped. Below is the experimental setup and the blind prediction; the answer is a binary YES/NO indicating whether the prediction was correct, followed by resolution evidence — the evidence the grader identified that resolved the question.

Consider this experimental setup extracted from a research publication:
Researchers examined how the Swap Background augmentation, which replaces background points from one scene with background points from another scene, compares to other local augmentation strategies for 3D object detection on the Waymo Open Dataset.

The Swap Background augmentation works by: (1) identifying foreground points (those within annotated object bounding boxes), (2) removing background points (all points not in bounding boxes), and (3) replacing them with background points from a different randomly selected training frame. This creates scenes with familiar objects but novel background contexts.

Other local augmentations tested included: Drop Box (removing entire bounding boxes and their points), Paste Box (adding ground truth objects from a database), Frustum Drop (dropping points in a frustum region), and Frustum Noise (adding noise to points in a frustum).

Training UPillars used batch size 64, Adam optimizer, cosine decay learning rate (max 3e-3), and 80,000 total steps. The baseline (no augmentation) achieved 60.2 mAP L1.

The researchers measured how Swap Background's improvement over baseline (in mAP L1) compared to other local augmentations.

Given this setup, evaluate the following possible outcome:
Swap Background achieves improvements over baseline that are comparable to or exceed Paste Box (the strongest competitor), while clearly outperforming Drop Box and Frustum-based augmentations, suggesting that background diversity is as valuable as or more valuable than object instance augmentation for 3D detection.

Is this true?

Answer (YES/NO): NO